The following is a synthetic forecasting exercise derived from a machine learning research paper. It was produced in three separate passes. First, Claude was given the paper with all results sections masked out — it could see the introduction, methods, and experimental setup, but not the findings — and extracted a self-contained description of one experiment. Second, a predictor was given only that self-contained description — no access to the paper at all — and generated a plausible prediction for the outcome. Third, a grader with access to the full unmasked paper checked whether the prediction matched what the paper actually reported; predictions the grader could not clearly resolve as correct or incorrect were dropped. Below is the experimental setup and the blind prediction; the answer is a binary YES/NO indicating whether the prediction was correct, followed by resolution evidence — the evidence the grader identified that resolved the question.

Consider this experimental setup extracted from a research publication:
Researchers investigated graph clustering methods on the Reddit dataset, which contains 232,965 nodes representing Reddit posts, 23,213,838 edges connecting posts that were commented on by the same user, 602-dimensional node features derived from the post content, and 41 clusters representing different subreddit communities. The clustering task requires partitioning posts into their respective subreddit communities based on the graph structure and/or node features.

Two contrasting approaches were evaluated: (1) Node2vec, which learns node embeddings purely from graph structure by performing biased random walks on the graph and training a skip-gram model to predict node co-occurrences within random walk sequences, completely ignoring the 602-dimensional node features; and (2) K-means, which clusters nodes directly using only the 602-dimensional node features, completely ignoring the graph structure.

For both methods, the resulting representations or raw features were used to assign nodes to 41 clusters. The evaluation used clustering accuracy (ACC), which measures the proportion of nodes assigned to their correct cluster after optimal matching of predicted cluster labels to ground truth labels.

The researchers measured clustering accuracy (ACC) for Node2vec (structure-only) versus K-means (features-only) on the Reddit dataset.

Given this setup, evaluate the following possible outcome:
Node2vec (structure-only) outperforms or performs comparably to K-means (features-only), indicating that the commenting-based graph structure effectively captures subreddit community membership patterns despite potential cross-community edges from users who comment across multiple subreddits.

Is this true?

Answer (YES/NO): YES